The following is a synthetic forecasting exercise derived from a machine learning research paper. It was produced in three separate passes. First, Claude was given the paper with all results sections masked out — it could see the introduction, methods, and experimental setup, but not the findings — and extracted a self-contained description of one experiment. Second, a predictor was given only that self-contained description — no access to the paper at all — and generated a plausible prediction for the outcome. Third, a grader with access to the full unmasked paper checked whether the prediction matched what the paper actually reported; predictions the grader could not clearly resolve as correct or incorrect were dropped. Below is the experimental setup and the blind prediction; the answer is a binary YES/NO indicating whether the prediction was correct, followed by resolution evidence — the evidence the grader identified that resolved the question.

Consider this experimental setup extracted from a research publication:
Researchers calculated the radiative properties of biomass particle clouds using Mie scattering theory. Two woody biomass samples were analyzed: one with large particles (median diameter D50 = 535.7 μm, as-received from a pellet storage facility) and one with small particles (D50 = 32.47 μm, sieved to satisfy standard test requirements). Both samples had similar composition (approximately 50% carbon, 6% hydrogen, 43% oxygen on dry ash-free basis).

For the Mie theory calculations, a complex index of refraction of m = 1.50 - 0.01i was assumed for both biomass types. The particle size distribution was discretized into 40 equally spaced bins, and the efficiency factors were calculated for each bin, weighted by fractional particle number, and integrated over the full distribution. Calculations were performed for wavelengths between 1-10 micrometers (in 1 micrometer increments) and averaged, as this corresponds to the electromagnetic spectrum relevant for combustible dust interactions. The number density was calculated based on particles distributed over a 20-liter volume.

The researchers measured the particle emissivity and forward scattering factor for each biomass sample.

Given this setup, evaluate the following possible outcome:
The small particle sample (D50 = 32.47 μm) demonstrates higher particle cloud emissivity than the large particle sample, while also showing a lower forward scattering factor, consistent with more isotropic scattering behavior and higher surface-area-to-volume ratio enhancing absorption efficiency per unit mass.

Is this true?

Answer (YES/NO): YES